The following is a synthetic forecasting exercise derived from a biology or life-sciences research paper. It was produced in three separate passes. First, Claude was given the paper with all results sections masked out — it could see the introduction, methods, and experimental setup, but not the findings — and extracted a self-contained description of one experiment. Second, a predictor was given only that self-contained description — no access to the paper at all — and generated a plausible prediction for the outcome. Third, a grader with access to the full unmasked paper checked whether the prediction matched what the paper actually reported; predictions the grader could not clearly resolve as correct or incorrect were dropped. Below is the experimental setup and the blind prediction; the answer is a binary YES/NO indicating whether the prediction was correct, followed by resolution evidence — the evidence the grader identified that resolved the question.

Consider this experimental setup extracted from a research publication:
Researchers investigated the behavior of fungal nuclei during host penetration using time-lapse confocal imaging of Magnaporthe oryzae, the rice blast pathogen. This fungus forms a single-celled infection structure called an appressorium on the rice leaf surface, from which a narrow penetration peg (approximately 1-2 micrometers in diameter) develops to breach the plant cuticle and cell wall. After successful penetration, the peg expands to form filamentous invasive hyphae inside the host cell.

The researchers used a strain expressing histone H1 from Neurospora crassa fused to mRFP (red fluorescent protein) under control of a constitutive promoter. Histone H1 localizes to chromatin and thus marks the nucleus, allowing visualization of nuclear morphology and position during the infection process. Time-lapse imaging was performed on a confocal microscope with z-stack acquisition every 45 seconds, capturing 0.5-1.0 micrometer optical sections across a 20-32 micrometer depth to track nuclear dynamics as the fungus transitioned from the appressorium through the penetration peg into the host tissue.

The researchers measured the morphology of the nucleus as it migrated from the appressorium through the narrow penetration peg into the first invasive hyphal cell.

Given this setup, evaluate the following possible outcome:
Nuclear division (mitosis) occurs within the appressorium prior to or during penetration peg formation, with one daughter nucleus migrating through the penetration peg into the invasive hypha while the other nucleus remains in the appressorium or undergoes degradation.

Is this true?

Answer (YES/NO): NO